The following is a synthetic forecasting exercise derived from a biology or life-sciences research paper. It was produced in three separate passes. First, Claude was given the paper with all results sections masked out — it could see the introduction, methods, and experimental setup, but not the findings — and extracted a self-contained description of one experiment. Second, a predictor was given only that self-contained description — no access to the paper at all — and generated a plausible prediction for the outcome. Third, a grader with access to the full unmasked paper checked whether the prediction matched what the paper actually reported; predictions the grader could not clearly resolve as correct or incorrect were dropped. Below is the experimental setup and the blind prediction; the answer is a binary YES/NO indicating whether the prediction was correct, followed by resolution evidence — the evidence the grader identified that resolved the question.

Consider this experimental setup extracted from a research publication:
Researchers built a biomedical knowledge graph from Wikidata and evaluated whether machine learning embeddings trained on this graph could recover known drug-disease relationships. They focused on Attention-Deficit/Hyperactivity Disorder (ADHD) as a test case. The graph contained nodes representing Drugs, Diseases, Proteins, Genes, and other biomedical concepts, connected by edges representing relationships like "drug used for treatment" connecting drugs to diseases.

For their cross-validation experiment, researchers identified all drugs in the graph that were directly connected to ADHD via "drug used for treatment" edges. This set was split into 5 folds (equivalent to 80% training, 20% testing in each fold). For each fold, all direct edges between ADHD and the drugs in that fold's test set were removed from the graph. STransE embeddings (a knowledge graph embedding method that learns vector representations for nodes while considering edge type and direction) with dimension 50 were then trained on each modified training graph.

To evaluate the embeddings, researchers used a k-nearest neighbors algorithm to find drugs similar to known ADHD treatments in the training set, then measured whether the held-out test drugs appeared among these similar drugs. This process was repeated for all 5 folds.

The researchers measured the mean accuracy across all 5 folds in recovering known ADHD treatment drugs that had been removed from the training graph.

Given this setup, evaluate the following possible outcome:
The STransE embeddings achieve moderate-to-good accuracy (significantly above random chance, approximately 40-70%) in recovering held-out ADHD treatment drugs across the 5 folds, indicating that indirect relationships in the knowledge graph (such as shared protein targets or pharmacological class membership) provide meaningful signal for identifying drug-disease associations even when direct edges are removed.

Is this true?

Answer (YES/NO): NO